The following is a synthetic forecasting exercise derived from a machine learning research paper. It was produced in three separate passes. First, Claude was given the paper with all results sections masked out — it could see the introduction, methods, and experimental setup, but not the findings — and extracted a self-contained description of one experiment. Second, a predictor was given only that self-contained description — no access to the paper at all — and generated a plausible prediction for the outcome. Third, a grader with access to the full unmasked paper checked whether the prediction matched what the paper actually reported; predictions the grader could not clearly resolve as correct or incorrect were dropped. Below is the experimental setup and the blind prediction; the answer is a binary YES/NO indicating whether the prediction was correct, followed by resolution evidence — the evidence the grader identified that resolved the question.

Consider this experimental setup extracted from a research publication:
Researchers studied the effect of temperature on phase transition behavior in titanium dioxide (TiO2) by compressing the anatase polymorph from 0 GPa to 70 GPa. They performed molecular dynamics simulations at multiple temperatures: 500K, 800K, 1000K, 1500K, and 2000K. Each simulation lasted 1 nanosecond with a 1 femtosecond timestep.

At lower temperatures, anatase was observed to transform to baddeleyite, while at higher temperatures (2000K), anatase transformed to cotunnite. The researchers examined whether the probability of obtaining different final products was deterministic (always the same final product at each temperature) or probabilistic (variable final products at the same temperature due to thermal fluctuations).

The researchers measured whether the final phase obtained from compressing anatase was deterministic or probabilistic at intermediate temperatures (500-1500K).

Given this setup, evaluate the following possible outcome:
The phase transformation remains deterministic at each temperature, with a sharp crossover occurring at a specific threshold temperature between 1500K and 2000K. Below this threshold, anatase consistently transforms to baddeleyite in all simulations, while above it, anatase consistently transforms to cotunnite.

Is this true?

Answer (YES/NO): NO